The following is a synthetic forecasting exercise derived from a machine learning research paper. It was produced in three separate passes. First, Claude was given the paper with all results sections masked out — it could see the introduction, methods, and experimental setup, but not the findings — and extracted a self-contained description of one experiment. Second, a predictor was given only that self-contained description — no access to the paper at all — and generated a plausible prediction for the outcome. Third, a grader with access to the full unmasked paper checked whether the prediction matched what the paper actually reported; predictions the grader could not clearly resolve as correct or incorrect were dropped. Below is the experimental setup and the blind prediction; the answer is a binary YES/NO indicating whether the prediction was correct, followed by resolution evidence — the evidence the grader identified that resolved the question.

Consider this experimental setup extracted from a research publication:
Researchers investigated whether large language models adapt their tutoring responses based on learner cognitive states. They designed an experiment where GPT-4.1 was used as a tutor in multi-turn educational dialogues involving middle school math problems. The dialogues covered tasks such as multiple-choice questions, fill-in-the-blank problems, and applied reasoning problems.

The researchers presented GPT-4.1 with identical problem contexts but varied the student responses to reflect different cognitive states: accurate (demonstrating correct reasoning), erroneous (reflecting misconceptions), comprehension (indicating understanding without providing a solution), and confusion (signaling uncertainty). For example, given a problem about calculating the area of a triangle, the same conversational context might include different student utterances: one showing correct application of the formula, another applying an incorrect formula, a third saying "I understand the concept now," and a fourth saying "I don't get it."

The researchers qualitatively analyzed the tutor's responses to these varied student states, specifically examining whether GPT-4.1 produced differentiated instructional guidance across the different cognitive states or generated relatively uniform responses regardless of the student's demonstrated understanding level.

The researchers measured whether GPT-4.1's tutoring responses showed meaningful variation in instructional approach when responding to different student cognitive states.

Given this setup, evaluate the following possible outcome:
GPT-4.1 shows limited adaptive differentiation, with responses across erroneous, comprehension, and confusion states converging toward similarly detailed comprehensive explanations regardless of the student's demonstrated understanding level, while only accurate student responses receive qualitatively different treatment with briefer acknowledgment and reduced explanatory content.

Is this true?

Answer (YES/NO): NO